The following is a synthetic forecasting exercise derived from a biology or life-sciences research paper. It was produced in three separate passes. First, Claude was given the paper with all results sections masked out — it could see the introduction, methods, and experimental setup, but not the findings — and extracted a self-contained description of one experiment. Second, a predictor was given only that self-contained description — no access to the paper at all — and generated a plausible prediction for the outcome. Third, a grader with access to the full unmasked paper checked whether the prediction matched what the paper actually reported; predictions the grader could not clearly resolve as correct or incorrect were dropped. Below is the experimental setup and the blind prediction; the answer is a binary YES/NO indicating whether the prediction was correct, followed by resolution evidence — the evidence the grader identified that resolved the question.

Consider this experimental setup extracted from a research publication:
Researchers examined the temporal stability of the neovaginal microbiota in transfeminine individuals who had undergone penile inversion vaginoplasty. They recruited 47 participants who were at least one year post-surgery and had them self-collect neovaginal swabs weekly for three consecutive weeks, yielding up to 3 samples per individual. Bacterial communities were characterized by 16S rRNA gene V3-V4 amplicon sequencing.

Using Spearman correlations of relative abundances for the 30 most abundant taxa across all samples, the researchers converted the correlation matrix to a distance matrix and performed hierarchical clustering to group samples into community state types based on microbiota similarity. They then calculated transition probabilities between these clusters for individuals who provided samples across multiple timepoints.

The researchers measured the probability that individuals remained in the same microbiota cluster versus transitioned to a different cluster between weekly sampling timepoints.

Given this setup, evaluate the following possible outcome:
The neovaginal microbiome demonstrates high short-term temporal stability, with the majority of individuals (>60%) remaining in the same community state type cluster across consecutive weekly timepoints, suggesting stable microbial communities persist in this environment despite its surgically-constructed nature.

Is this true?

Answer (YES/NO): YES